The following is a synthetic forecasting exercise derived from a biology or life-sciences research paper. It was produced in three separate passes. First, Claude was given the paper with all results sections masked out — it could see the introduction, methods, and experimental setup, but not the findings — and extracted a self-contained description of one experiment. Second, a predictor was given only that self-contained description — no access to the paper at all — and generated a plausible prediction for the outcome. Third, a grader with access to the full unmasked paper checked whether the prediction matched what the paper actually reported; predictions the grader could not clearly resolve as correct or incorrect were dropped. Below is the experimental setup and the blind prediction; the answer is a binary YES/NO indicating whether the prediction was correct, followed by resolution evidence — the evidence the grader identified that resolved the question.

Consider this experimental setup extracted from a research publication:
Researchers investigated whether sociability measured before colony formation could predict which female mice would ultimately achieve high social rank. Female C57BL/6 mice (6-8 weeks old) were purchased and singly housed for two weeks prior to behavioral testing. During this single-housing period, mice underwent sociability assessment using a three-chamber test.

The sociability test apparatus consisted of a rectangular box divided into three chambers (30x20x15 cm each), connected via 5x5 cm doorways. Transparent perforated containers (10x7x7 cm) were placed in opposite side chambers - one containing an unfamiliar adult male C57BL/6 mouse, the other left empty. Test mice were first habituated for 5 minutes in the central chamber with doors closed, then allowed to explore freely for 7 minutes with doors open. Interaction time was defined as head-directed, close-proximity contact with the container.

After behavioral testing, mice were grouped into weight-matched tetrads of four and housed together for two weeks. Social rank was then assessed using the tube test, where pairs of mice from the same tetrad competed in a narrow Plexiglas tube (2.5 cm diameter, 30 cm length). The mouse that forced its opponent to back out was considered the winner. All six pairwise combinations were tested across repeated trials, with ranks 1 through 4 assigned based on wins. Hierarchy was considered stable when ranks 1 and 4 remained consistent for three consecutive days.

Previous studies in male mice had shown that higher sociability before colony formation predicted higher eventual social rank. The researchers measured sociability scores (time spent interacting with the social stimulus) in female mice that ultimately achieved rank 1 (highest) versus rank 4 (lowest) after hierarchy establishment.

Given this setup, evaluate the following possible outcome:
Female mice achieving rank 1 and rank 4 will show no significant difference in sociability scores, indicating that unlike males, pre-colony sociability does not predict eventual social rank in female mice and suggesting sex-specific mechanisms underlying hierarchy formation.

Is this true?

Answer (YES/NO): NO